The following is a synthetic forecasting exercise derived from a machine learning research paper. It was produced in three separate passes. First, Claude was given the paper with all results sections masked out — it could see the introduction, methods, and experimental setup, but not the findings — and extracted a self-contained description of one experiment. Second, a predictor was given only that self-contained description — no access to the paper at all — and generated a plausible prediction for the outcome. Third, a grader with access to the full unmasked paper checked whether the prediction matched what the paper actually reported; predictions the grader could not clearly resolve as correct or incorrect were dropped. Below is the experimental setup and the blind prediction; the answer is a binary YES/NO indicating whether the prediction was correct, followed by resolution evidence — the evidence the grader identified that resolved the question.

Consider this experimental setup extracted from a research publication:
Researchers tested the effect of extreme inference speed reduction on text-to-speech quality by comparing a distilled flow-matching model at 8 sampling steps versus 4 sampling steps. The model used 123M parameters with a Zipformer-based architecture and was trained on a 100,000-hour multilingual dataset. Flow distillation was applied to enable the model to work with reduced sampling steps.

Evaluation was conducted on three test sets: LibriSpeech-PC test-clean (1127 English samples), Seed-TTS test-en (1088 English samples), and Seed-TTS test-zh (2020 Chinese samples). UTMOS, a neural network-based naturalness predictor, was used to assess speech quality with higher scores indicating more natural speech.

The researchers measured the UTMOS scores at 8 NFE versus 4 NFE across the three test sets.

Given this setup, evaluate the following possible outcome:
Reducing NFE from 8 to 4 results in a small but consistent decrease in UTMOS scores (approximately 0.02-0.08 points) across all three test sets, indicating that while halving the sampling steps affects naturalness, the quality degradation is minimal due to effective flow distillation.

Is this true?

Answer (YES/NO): NO